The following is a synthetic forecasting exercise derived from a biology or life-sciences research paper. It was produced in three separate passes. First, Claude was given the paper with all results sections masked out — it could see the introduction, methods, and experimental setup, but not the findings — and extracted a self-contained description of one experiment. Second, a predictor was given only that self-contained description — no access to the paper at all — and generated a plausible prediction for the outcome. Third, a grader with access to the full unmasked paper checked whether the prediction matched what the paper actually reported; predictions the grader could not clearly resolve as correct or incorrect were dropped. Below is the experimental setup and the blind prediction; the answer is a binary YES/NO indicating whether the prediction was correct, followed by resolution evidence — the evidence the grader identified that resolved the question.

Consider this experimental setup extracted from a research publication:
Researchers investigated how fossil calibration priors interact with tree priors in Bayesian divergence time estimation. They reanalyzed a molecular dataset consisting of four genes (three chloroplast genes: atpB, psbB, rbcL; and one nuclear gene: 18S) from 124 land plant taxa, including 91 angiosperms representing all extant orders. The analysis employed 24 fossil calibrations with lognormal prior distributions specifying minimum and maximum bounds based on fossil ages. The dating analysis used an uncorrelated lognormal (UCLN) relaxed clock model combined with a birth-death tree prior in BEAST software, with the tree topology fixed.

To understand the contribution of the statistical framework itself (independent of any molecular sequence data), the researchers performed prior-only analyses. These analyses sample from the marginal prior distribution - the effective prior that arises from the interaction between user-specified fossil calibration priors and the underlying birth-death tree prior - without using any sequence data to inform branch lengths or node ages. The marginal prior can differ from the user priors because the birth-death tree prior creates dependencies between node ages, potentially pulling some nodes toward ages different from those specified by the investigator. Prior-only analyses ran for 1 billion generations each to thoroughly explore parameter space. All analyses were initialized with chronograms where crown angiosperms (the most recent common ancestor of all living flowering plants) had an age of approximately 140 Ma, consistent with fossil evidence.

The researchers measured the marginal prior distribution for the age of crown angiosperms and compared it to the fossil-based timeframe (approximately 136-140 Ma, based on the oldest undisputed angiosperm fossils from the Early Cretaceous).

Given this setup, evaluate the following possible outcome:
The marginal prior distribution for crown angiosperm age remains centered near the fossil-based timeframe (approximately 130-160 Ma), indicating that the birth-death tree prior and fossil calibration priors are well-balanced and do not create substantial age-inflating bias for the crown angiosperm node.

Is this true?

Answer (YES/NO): NO